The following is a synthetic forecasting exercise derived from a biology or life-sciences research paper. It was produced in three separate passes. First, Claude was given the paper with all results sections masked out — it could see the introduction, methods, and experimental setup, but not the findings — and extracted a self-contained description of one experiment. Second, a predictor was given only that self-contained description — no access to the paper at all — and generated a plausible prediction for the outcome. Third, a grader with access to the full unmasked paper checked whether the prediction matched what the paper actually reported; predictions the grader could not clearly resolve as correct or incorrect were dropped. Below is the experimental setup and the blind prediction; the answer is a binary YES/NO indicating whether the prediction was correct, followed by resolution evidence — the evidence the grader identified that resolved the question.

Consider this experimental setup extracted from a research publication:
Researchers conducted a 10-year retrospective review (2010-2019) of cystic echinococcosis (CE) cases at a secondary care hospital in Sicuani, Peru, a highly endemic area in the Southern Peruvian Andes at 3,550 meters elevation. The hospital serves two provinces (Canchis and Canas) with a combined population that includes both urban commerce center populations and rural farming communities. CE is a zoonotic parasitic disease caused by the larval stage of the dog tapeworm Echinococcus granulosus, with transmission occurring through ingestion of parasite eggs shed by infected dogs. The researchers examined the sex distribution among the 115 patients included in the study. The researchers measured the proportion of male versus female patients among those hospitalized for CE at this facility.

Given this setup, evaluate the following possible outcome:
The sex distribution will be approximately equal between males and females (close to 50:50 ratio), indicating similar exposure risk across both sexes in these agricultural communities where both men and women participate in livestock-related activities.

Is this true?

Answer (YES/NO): NO